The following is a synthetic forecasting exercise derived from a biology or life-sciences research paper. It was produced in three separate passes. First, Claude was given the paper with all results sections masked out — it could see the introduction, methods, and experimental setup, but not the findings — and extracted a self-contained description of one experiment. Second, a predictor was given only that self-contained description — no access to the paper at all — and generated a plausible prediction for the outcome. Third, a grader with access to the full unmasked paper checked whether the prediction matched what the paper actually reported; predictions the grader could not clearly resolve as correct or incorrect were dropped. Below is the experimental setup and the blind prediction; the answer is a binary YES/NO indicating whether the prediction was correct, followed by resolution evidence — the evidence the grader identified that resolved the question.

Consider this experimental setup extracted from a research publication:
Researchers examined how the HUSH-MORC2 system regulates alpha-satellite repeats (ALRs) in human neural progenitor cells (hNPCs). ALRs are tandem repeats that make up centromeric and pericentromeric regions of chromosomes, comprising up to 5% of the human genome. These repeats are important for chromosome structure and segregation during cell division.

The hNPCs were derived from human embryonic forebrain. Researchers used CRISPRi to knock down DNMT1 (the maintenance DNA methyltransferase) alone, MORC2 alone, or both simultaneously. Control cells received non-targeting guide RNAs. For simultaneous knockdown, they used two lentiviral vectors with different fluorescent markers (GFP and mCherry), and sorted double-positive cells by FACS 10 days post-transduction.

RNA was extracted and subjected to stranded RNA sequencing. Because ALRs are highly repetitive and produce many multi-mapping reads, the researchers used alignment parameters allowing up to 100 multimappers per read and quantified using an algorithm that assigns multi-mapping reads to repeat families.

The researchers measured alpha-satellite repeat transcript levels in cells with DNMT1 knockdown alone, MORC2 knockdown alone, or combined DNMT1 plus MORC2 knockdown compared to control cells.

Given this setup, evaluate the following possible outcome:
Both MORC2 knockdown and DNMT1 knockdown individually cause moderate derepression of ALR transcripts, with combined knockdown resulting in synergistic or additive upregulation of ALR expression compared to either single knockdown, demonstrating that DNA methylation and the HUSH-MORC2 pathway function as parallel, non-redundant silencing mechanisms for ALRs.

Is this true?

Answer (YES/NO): NO